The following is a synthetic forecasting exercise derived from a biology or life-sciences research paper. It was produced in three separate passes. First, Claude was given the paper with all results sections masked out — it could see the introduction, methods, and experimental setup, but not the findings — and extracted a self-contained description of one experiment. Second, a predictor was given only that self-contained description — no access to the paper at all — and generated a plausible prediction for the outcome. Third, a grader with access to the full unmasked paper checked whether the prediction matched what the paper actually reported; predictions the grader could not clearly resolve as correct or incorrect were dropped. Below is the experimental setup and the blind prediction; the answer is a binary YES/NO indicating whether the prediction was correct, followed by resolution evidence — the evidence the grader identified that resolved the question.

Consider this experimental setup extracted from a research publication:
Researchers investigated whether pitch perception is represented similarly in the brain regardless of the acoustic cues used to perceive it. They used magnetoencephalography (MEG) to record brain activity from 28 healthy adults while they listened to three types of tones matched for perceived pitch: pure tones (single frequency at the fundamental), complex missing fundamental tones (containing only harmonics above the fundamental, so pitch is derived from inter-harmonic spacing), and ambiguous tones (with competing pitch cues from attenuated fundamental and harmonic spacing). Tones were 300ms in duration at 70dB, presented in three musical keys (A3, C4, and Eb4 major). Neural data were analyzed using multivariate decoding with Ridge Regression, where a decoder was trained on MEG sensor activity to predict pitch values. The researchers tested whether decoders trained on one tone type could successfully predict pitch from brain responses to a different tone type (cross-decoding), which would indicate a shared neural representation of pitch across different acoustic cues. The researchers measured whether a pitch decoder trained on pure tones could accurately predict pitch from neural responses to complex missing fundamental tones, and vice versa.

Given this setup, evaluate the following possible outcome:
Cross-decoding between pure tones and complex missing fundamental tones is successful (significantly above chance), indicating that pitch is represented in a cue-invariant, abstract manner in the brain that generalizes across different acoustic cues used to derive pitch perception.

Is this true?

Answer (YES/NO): YES